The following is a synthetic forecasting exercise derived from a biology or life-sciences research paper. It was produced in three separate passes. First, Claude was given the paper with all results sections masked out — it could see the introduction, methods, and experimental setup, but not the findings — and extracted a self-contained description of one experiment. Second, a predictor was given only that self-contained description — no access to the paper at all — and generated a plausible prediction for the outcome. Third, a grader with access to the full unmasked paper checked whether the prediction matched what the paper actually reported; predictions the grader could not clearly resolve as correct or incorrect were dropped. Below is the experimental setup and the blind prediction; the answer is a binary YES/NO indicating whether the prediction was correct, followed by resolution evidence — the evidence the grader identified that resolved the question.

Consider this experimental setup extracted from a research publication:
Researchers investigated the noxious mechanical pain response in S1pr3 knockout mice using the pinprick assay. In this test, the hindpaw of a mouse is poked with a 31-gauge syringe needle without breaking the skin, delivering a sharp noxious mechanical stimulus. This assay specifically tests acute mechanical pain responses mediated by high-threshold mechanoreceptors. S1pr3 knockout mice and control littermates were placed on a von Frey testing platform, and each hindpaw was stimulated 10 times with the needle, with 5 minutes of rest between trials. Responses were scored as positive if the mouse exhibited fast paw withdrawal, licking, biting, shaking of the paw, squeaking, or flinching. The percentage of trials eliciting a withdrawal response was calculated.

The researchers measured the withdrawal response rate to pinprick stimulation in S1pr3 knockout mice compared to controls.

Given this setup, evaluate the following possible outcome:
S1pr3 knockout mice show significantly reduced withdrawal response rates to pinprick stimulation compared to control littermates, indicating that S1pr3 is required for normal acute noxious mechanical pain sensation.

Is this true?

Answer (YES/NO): YES